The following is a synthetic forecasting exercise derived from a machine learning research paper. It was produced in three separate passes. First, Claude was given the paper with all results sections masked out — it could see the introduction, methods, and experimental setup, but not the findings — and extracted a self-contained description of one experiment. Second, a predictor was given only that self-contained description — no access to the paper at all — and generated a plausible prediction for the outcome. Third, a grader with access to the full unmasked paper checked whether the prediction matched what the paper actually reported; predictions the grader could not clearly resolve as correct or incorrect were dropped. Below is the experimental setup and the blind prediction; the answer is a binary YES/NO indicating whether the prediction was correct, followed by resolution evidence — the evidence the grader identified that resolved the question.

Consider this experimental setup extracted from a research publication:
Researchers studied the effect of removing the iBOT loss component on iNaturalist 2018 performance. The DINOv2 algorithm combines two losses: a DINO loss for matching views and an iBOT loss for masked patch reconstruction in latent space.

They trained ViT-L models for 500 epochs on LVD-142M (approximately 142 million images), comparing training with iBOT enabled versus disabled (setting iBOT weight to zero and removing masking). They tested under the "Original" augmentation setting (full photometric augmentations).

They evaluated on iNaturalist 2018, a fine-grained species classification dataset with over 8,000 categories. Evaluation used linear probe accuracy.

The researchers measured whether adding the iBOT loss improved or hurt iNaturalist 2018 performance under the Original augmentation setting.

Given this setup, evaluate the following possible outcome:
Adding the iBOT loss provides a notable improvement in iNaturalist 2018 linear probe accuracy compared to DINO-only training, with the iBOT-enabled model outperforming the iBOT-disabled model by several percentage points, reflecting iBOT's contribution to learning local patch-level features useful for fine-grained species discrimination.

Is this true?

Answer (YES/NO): NO